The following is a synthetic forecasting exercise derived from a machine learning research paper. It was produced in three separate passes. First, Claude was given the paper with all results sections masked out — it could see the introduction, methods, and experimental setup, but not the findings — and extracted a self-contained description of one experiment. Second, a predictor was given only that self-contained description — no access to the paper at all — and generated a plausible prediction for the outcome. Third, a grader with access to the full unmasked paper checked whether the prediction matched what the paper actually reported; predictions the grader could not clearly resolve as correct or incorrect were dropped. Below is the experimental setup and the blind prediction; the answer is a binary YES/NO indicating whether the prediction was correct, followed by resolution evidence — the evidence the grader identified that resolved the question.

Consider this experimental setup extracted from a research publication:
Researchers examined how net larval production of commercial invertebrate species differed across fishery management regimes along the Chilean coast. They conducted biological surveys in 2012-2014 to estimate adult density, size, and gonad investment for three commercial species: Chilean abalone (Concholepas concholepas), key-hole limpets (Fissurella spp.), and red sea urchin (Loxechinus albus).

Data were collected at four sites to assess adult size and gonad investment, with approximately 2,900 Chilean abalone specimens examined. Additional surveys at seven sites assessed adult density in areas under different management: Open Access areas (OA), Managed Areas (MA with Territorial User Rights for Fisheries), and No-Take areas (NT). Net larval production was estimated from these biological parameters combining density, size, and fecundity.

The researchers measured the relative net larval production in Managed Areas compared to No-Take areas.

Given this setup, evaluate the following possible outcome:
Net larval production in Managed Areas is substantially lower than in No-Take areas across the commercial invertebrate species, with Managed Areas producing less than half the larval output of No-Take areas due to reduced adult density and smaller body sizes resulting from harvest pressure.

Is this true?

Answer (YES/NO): NO